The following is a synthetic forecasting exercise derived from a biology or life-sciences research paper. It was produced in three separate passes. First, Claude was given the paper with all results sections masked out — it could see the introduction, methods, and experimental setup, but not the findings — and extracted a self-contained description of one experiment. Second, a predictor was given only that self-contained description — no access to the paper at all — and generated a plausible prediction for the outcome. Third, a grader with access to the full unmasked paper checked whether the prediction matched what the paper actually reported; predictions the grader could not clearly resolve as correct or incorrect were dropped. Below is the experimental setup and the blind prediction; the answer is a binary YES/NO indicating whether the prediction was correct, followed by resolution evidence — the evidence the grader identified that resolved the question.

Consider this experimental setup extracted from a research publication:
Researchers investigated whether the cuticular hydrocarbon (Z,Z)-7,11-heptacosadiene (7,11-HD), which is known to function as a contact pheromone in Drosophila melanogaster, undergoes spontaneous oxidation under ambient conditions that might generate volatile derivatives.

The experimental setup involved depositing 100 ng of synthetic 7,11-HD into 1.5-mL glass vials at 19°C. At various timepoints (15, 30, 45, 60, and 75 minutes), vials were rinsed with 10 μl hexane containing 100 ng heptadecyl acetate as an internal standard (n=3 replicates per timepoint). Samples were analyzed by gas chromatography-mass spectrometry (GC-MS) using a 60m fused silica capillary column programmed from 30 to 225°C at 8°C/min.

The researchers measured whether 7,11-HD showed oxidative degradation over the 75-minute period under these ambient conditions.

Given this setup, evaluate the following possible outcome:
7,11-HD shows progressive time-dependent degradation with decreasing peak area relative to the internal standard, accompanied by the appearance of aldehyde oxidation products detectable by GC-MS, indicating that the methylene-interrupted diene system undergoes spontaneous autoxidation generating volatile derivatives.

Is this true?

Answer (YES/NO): NO